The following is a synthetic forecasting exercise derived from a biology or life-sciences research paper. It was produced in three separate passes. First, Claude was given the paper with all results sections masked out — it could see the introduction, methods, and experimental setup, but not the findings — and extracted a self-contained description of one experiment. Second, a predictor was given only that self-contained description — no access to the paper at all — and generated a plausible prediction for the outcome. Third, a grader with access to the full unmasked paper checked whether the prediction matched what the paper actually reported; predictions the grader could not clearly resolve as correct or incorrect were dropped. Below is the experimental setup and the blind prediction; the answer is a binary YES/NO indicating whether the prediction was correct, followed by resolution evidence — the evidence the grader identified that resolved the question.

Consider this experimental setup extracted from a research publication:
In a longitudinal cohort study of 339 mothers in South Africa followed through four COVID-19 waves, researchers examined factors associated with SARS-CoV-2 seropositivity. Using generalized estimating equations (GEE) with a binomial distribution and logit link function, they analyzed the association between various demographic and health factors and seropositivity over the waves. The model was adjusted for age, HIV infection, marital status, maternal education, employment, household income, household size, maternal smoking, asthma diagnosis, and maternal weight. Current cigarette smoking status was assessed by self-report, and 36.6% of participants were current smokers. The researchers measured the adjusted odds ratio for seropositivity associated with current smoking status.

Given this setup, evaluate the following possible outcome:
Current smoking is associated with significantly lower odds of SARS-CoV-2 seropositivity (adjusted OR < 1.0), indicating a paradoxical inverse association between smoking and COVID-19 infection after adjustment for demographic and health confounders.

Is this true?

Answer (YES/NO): YES